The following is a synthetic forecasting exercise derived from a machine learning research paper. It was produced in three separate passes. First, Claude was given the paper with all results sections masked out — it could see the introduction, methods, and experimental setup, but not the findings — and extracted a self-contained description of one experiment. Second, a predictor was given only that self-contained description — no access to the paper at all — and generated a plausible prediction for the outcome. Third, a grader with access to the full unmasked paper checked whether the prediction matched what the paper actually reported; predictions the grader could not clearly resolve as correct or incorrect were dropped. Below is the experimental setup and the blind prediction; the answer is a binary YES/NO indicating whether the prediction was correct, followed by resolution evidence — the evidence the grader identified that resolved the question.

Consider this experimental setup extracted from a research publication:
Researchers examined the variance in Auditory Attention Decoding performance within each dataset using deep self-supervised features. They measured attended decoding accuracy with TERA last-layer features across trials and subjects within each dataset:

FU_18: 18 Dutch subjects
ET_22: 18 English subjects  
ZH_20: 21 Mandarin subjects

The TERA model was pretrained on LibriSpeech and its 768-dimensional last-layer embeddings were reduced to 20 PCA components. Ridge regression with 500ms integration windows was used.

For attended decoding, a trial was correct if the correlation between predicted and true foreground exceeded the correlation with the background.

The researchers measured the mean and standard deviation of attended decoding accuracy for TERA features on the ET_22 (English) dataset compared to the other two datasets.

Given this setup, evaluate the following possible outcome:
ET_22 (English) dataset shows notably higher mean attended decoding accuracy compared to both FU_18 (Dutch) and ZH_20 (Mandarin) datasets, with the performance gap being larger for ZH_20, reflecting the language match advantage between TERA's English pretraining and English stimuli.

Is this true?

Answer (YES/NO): NO